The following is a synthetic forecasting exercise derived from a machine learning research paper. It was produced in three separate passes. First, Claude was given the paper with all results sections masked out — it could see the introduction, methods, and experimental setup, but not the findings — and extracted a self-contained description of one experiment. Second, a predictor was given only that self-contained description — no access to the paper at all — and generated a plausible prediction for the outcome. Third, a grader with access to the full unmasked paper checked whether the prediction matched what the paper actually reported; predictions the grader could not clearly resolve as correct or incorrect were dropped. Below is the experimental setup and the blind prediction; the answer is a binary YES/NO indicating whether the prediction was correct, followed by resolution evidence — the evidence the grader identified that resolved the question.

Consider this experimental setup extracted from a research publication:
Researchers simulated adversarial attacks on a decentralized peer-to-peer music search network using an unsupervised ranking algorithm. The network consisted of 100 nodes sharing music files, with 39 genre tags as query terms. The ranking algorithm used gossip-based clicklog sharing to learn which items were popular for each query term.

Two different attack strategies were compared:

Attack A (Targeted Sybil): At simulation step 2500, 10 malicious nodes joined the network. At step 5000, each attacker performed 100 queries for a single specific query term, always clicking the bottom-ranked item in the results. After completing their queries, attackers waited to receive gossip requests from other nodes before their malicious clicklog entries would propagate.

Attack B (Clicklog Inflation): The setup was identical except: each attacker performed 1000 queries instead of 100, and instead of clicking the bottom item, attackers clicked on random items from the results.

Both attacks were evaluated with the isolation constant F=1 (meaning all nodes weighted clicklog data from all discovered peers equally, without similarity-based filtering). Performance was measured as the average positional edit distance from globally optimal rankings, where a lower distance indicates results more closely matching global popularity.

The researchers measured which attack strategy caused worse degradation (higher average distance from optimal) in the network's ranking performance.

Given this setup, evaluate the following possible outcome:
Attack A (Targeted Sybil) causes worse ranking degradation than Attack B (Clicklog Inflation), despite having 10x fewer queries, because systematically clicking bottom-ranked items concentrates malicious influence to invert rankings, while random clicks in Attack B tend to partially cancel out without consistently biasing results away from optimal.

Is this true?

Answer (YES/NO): NO